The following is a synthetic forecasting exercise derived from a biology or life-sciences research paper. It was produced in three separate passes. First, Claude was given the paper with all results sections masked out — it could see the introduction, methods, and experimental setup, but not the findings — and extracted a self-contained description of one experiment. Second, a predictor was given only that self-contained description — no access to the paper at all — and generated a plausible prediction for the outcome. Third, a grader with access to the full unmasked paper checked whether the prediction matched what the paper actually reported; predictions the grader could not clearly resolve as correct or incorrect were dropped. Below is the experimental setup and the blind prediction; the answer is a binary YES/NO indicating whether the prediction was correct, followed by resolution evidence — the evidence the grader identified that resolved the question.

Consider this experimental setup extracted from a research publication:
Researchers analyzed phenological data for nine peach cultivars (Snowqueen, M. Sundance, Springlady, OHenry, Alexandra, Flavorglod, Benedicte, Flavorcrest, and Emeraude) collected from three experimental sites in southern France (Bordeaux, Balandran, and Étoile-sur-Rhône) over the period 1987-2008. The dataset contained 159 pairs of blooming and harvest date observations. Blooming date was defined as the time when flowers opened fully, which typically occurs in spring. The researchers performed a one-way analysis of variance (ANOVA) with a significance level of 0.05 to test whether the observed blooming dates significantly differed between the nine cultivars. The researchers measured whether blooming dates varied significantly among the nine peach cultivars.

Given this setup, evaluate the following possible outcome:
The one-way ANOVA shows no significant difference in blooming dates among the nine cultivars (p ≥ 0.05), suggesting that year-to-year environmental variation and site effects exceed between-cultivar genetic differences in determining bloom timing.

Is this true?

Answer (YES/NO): NO